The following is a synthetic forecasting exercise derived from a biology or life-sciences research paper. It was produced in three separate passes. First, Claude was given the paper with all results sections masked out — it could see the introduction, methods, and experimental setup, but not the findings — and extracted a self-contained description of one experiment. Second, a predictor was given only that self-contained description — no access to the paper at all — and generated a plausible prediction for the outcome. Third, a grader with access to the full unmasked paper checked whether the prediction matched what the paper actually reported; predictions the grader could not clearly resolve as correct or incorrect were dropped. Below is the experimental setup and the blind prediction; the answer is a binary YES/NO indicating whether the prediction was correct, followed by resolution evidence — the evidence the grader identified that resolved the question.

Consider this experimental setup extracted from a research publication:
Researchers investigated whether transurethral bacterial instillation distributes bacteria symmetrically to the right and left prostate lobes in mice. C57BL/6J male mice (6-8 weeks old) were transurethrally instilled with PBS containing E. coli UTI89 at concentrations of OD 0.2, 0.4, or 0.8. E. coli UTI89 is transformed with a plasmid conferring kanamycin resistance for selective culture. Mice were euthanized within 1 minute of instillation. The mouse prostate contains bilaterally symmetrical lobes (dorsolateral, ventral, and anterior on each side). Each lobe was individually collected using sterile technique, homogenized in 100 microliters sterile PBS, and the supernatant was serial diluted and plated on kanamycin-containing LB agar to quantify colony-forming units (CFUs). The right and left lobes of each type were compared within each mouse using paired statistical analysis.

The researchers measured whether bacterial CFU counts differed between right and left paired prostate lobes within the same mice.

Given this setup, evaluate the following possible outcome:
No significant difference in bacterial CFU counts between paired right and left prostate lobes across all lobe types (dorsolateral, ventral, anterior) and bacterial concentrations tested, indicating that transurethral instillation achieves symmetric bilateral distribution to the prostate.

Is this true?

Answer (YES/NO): NO